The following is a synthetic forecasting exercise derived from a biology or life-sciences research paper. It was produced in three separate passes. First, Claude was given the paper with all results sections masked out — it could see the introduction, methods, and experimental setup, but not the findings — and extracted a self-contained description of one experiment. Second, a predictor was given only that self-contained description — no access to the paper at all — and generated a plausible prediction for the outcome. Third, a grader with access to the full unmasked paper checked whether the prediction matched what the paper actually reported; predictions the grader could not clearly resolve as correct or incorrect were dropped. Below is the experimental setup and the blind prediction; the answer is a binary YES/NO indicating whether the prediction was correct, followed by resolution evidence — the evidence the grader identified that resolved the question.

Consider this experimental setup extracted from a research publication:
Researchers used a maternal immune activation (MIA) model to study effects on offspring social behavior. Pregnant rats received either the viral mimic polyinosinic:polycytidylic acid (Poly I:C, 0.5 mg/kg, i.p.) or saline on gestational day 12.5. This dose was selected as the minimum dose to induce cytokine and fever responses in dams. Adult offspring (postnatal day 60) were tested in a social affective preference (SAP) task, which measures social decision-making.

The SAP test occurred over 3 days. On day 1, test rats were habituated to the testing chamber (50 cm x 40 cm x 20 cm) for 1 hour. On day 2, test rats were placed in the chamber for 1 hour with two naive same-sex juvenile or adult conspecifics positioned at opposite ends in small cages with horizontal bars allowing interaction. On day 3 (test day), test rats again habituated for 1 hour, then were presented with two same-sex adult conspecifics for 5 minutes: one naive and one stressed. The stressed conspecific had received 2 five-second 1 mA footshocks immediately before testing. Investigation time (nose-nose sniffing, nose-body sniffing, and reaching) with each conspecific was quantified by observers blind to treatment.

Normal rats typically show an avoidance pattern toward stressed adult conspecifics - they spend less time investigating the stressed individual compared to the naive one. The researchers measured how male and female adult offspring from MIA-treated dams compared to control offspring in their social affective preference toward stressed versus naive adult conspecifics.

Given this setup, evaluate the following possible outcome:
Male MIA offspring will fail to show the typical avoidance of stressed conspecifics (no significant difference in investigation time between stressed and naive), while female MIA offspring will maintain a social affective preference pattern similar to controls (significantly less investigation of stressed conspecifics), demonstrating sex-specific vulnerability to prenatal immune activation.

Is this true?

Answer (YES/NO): YES